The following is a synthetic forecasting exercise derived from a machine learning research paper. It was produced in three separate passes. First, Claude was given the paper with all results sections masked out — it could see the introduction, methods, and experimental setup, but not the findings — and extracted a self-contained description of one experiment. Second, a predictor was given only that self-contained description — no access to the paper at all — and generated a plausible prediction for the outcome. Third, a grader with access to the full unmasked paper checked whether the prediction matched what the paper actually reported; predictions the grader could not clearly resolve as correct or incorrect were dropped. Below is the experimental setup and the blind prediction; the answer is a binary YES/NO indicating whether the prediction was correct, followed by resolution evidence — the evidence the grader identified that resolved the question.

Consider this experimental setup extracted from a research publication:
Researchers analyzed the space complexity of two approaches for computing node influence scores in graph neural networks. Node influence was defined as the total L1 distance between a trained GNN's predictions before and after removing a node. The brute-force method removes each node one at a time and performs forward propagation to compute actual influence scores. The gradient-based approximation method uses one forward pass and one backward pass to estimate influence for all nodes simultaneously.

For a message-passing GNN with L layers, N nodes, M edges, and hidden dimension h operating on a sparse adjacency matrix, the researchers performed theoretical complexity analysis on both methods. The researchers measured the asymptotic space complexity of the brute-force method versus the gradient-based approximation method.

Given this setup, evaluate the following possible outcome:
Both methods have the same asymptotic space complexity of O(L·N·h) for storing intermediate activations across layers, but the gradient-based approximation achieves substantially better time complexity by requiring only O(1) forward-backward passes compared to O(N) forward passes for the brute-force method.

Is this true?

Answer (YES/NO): NO